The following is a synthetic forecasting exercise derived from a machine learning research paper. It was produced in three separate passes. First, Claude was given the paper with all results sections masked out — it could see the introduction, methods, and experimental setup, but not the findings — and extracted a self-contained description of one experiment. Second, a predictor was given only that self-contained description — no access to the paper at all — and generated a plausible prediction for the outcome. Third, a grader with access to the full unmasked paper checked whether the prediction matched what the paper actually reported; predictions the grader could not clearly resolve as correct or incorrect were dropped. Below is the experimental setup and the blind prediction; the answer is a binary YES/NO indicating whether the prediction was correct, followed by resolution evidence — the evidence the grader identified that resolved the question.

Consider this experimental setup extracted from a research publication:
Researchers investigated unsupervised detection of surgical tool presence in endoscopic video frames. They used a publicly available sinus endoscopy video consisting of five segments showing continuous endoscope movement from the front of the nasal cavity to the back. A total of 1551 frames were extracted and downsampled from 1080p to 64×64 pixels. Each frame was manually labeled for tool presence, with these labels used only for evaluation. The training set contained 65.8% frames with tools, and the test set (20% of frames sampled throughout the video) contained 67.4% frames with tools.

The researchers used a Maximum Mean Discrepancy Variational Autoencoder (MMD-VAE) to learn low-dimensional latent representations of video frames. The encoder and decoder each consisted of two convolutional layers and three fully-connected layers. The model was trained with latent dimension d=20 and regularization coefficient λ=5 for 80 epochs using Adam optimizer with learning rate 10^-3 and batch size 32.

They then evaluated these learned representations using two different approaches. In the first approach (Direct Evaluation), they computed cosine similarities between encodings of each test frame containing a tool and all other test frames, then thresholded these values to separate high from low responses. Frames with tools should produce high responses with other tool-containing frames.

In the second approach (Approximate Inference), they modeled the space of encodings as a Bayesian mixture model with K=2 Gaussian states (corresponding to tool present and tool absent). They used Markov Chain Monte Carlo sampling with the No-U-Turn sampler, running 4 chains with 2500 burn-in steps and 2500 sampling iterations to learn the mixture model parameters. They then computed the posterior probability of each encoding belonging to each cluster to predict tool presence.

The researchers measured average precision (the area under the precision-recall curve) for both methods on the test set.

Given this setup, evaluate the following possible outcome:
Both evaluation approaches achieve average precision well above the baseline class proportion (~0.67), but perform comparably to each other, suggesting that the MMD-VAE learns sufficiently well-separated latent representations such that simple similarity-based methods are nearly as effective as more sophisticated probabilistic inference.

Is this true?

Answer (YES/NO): NO